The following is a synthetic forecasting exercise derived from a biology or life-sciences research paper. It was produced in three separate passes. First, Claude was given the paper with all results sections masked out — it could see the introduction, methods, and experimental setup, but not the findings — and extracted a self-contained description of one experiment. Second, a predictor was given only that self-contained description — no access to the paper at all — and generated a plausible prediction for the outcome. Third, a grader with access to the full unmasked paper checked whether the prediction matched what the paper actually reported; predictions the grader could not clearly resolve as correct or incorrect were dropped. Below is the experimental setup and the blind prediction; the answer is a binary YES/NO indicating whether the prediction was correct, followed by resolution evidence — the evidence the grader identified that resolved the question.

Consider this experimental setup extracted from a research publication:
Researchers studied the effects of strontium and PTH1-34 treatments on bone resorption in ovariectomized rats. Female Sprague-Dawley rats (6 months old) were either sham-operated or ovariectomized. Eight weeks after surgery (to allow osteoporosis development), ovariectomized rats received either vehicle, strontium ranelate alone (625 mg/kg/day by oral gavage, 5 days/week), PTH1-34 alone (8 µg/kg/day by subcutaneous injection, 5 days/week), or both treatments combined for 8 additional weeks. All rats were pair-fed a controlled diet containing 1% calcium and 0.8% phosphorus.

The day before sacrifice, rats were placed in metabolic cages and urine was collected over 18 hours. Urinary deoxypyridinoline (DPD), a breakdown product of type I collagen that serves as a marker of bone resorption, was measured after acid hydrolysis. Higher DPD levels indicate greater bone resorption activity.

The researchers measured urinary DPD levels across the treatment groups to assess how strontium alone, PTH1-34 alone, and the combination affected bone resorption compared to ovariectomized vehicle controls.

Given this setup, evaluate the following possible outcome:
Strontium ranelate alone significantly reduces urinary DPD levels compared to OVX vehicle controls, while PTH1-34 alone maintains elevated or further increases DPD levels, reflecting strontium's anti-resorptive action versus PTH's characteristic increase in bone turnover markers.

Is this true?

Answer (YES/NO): NO